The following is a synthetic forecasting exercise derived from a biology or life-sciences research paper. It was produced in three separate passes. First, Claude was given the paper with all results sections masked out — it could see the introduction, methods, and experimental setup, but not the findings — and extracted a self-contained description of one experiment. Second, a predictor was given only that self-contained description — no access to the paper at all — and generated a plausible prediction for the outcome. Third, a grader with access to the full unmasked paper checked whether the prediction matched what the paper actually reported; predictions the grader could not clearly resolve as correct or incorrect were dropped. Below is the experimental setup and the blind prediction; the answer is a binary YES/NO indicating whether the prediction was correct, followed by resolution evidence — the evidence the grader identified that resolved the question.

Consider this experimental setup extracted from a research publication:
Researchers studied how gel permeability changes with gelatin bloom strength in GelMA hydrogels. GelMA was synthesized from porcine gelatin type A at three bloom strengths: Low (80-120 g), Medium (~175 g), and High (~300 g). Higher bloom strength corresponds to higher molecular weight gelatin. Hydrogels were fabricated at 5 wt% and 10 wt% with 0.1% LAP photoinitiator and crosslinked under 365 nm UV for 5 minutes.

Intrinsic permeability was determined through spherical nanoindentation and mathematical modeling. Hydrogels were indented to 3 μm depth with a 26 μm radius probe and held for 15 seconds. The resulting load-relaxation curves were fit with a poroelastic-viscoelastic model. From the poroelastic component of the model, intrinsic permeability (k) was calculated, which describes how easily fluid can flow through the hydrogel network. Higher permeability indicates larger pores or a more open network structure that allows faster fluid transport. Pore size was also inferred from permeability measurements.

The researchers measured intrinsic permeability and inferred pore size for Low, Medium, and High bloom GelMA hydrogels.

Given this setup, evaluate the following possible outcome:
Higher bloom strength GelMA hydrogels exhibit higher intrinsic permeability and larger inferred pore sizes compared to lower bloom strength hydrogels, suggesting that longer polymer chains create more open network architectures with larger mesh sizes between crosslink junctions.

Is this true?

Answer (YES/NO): NO